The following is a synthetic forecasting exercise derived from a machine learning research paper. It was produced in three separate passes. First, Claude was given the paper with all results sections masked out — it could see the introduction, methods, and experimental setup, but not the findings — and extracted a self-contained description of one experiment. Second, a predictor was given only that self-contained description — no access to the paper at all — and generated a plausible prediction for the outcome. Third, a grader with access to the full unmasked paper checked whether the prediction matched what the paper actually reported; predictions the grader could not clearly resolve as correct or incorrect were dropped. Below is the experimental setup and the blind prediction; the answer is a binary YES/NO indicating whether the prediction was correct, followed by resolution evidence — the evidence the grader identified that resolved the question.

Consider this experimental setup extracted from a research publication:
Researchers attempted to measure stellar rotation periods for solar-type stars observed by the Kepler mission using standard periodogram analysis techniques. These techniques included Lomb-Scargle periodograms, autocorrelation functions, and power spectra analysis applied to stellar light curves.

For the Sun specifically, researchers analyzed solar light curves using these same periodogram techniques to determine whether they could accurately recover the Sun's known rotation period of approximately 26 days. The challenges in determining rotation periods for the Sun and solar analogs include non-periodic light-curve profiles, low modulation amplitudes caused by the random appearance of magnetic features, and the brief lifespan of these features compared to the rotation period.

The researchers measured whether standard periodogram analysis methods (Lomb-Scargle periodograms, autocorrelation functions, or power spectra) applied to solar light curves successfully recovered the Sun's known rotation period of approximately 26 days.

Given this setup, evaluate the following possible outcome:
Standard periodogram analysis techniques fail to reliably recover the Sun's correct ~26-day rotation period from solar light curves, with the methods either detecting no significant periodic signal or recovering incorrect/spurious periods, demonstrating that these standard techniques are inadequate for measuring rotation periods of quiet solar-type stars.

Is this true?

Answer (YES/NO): YES